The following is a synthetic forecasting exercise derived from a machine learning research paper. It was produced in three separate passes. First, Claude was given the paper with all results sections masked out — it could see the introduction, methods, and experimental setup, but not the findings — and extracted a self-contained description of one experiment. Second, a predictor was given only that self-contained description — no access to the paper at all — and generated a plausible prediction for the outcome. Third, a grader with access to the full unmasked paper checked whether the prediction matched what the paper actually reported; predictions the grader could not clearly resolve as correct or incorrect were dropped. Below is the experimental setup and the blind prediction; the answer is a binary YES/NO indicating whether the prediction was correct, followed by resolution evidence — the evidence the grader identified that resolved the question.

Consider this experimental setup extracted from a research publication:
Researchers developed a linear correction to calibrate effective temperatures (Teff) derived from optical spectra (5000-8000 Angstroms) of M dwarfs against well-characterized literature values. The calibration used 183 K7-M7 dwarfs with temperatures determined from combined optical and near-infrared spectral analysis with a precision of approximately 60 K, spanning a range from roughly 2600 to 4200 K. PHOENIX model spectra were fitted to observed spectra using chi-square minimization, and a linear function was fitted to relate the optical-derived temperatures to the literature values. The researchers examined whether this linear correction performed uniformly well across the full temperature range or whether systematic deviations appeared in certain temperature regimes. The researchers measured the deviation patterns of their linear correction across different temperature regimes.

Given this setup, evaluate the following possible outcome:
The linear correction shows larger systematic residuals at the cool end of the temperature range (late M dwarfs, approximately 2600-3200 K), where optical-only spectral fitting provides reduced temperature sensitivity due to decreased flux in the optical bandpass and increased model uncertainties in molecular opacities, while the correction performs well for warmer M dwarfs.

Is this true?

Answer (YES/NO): NO